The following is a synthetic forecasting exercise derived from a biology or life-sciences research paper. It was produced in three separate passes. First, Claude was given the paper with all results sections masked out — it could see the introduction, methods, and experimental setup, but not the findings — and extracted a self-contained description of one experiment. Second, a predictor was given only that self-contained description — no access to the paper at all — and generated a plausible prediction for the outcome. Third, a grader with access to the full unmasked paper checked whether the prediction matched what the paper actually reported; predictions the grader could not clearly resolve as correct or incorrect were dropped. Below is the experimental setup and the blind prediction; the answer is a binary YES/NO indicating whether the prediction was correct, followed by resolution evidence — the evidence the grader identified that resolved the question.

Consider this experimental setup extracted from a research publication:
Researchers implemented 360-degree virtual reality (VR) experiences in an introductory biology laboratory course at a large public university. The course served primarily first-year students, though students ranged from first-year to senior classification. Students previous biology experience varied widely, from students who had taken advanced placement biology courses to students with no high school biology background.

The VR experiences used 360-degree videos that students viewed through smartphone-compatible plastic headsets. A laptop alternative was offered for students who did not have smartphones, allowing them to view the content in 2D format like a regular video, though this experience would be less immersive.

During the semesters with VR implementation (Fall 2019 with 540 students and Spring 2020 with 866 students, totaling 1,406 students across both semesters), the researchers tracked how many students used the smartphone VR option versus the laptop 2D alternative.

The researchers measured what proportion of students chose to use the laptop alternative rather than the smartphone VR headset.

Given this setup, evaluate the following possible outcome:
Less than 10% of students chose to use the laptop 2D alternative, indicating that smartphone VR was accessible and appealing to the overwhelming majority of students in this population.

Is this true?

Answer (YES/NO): YES